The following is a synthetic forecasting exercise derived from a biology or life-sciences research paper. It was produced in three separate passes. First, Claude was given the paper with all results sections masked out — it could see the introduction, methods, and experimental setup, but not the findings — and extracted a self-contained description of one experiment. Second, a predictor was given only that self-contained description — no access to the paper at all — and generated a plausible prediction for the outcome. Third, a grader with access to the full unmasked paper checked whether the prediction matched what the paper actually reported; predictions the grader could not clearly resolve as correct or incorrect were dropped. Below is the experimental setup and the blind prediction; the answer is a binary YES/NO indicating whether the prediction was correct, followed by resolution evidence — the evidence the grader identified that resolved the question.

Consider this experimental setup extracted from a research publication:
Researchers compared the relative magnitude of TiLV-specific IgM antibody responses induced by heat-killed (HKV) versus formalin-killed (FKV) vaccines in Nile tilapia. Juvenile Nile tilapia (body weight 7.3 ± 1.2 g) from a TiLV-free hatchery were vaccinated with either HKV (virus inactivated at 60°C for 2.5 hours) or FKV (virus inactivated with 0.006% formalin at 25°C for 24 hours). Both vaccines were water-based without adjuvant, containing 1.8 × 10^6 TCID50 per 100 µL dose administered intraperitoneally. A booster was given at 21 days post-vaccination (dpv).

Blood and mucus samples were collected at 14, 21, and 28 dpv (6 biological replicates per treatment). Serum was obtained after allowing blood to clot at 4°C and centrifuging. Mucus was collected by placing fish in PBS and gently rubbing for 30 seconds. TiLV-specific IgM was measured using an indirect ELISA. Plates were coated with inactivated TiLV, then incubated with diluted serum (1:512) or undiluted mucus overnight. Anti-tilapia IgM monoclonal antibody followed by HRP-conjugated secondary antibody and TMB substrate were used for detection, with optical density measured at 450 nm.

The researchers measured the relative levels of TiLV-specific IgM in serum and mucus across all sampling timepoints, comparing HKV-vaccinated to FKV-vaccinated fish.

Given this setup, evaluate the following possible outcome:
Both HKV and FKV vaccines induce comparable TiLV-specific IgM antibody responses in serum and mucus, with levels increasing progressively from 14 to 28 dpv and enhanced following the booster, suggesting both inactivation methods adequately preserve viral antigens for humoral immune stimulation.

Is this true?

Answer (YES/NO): NO